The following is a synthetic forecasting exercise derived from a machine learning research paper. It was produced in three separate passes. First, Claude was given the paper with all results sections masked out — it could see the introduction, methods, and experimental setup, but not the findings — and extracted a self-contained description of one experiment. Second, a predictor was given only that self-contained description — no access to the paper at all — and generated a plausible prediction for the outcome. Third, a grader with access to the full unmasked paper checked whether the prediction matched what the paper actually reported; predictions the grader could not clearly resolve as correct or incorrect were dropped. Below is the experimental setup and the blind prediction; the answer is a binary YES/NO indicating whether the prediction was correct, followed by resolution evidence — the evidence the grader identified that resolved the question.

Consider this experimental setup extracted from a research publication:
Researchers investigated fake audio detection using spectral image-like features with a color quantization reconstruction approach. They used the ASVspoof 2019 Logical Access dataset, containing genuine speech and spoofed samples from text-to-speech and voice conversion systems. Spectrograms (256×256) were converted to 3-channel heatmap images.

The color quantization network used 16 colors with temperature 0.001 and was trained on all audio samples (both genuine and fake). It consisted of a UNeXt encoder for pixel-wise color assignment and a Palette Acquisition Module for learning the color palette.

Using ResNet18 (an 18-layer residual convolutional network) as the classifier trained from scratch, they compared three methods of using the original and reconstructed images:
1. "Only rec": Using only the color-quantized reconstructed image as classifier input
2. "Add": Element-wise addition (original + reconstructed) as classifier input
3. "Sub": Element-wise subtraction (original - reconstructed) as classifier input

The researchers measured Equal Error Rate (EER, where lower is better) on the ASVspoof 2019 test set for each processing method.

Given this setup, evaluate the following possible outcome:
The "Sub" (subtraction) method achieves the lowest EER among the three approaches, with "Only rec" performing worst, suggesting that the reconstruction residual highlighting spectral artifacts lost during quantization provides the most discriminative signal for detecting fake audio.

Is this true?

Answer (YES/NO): NO